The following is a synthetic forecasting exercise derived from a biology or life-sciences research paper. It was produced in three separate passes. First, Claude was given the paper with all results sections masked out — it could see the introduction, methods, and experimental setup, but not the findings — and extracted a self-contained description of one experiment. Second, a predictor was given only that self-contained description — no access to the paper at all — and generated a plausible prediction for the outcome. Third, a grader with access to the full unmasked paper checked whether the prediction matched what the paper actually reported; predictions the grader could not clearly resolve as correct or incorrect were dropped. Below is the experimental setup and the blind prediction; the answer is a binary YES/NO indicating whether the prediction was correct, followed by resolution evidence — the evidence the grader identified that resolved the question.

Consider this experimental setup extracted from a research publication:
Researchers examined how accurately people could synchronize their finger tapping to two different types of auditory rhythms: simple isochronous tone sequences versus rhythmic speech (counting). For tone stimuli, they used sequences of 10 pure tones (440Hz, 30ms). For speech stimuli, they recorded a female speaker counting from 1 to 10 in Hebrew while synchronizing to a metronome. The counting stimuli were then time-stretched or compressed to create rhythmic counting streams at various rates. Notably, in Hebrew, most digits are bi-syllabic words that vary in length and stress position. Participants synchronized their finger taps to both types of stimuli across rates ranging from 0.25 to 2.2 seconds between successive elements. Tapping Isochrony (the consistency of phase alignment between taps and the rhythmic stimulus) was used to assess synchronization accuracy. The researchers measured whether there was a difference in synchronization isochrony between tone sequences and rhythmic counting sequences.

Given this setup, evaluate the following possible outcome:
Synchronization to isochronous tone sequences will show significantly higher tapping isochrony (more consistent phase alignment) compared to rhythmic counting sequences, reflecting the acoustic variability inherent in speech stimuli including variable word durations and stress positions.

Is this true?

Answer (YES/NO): YES